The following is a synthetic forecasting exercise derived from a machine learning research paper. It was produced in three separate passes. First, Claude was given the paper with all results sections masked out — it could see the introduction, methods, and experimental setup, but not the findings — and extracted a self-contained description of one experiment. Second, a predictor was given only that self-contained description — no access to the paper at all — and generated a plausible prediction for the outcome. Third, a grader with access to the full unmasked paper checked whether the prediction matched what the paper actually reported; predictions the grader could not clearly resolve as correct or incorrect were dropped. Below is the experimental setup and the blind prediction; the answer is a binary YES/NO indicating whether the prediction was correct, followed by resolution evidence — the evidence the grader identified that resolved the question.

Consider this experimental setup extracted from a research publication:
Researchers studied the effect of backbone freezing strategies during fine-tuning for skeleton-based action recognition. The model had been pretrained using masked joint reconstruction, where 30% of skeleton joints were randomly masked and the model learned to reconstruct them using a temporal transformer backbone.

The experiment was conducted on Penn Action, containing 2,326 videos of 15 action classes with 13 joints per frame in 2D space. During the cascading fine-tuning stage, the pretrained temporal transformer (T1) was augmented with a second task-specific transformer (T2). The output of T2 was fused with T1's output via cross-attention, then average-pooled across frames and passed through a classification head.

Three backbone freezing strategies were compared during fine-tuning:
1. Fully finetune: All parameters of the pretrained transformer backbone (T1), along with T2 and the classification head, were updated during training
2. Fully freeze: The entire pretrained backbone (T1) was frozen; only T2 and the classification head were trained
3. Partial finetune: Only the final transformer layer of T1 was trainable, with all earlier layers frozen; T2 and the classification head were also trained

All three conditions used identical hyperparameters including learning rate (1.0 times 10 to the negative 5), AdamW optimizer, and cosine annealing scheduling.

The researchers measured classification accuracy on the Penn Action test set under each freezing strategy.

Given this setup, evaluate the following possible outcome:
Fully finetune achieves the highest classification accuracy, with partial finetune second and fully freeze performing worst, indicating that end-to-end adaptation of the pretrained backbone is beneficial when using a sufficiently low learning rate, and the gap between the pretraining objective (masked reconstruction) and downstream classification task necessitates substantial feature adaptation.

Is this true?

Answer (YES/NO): YES